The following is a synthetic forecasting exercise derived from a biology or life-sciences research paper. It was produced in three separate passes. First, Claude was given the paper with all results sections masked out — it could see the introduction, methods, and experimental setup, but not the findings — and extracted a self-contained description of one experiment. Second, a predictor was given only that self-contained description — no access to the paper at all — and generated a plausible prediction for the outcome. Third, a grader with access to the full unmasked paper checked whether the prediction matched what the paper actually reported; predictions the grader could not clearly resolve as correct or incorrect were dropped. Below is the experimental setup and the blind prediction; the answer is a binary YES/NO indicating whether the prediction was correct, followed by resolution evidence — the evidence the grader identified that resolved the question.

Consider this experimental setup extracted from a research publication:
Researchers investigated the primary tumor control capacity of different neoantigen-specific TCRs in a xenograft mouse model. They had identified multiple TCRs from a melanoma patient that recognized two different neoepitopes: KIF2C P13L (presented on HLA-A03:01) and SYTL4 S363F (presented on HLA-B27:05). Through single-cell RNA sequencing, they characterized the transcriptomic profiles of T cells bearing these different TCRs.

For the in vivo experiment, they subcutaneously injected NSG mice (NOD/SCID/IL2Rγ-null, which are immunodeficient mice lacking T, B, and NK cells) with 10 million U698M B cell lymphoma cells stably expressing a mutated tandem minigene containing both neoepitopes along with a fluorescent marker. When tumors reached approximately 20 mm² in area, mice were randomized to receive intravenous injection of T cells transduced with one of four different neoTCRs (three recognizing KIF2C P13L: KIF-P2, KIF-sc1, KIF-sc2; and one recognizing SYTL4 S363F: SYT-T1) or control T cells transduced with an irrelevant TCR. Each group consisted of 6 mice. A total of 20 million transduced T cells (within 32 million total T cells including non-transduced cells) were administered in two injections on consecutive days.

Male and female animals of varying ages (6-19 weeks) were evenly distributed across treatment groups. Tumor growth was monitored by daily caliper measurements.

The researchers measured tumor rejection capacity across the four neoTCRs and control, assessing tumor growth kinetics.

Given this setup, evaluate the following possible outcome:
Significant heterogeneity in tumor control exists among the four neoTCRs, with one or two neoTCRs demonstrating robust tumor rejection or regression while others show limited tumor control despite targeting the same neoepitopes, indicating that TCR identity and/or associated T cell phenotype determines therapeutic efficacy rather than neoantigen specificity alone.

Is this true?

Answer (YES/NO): NO